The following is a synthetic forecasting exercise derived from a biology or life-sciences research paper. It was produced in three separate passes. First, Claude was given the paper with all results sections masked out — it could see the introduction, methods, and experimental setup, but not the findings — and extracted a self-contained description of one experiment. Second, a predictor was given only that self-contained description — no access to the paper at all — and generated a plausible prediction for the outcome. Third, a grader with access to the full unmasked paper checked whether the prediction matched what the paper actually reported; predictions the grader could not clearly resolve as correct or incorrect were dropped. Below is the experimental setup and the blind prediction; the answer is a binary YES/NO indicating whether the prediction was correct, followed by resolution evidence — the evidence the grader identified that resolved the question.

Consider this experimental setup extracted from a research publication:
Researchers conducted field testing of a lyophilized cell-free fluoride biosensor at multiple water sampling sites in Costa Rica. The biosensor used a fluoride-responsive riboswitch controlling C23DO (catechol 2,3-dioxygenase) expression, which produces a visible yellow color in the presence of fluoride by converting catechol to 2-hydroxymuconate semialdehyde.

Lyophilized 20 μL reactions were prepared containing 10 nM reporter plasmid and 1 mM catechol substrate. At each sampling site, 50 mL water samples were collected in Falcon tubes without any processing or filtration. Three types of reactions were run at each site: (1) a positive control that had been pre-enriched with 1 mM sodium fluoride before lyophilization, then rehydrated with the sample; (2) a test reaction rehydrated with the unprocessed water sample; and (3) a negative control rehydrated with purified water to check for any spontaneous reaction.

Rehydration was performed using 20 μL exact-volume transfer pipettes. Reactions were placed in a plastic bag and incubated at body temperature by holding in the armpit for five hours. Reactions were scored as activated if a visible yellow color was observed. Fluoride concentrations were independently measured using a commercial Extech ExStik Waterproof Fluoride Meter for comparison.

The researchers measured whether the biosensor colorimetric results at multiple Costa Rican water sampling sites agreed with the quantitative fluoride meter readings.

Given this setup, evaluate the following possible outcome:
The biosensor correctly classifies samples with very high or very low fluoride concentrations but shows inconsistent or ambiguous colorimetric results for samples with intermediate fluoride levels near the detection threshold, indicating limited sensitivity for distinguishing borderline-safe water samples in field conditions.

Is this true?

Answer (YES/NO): NO